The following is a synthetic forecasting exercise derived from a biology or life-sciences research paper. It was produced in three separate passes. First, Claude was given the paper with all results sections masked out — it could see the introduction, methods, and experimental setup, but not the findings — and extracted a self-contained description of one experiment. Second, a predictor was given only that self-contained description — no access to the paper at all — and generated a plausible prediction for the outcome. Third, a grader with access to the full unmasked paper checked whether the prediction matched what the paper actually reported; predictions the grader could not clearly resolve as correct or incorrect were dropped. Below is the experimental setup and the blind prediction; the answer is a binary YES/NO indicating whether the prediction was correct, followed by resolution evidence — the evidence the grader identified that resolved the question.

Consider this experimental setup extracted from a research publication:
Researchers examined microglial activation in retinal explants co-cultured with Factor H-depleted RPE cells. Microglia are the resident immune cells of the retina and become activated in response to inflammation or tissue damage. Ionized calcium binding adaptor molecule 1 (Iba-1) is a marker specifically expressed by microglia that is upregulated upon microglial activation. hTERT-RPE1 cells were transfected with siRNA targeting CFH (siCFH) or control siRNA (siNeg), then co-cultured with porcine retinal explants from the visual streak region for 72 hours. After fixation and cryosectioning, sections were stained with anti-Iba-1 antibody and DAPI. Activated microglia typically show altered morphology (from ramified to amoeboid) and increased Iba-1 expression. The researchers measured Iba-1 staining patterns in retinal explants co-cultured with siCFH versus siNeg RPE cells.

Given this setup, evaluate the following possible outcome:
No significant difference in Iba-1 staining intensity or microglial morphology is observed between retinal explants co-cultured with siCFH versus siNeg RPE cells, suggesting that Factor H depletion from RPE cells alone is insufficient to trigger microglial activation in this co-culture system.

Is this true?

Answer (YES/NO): YES